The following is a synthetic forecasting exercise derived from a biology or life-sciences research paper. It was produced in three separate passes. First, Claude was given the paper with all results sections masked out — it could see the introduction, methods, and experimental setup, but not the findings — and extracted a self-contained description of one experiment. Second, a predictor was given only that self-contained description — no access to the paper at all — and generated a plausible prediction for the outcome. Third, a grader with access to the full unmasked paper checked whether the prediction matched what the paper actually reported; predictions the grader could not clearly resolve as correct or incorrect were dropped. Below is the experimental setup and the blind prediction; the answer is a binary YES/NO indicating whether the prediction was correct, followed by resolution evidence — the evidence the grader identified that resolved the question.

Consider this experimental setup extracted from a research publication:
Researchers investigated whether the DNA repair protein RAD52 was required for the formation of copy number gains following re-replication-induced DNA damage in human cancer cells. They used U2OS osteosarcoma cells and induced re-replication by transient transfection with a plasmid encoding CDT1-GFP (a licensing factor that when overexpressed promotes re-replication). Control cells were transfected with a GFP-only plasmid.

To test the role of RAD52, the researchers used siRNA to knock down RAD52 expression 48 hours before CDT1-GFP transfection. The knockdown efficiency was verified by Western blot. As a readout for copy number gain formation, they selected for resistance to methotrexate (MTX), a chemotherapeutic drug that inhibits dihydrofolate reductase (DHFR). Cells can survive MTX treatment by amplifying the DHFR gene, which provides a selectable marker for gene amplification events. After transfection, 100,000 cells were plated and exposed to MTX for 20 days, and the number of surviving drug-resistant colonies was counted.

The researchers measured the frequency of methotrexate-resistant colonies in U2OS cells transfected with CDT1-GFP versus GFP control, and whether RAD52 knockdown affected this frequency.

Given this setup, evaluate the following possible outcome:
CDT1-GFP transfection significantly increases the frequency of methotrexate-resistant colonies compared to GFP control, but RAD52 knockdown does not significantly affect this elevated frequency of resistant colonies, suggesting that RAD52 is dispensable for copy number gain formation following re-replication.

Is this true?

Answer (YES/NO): NO